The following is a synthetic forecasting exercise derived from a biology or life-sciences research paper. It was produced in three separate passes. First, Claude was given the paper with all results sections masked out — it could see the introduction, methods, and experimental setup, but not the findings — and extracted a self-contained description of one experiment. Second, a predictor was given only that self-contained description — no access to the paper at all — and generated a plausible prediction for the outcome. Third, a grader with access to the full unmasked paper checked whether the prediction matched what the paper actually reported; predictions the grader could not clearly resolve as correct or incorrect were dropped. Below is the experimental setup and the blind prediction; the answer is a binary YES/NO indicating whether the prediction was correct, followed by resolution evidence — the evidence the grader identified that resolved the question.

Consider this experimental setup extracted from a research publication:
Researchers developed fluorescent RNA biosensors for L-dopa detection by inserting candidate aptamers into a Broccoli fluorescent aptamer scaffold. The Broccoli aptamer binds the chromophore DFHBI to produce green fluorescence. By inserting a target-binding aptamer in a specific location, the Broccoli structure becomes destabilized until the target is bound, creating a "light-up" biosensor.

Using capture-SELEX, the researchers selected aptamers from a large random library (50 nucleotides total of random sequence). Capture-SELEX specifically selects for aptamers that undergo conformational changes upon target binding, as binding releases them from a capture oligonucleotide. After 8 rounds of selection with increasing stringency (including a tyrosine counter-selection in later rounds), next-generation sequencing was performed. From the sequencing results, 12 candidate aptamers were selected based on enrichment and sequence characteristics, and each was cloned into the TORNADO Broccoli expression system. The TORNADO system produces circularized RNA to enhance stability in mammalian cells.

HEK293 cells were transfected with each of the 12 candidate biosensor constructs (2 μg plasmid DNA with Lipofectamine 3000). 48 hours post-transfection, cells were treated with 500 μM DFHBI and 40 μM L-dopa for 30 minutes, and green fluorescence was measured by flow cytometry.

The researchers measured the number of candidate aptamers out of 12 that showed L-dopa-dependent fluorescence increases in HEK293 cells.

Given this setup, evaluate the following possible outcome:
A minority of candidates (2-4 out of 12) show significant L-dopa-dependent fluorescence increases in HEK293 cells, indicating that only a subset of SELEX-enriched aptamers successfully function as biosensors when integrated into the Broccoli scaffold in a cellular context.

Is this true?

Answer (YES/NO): NO